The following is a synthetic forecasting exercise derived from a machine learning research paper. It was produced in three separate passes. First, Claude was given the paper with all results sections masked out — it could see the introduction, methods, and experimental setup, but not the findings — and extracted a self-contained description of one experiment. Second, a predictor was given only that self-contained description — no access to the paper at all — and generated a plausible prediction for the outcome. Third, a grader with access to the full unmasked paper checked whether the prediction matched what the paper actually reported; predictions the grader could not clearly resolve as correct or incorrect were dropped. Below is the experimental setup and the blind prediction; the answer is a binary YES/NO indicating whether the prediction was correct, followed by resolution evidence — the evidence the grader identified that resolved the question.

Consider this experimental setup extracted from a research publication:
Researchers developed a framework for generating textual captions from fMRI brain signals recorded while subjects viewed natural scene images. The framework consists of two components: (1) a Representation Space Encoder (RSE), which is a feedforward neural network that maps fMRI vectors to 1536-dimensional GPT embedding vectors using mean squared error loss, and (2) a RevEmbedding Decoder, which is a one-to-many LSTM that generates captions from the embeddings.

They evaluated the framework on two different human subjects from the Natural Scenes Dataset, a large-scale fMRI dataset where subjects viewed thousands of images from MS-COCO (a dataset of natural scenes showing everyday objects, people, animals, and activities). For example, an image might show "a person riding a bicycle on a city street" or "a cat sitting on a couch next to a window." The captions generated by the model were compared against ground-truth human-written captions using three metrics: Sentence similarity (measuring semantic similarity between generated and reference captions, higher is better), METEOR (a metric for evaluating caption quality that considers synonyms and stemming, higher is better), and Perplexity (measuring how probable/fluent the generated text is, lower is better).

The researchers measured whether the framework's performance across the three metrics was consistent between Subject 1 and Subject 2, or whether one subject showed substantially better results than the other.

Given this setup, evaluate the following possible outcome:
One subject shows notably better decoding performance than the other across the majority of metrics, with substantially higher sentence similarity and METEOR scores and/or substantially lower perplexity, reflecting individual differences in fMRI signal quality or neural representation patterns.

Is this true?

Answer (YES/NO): NO